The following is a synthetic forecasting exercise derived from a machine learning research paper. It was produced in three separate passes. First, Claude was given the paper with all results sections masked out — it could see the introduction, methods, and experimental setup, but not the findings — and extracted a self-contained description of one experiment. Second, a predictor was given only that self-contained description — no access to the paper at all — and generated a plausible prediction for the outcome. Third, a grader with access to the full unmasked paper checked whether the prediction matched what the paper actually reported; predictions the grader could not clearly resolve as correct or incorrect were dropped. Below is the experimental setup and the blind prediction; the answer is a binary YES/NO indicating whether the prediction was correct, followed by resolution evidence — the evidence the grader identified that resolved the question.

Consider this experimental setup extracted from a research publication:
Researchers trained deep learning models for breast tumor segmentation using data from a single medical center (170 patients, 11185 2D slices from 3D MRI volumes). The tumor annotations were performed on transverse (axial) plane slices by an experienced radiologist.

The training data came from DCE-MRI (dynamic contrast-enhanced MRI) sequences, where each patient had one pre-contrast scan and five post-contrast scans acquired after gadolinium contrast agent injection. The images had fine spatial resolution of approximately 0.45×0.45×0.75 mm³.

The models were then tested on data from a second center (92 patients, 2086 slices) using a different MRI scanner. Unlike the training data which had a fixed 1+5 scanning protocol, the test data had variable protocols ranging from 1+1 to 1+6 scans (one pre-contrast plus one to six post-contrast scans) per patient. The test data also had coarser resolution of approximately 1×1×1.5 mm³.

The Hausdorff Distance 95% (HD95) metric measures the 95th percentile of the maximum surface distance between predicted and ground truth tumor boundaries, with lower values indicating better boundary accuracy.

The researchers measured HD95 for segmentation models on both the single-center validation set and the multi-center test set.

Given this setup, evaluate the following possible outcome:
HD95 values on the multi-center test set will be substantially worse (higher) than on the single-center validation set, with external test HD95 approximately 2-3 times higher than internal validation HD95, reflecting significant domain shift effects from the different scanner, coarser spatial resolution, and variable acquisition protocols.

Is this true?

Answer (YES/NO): NO